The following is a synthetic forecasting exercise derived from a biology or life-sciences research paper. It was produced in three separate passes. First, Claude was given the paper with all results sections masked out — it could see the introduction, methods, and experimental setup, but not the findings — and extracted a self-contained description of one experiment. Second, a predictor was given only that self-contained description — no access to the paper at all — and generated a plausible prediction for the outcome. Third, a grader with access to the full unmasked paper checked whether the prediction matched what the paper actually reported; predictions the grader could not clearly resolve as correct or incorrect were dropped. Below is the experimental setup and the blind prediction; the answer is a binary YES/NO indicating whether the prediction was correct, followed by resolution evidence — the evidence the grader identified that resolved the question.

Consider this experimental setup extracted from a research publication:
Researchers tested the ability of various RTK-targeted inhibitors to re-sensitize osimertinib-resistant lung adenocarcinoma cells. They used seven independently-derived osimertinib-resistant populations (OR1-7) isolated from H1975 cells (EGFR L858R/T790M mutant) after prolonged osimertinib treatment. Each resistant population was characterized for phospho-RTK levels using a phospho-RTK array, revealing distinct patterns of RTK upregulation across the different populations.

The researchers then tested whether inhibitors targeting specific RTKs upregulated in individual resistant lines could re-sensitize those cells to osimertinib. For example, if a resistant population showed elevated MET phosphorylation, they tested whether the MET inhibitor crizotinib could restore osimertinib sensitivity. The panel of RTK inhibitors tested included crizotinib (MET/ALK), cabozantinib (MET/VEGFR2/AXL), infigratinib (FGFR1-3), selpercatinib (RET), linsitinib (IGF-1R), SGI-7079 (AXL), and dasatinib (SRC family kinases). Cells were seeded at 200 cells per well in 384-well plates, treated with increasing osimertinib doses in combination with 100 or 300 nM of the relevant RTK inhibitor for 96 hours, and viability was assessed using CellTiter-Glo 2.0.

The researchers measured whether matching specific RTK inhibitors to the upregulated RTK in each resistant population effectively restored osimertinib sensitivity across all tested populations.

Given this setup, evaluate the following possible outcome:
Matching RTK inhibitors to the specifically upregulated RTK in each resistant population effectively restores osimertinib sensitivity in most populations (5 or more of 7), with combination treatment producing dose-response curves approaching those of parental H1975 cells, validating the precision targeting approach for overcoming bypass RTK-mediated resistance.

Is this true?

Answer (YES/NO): NO